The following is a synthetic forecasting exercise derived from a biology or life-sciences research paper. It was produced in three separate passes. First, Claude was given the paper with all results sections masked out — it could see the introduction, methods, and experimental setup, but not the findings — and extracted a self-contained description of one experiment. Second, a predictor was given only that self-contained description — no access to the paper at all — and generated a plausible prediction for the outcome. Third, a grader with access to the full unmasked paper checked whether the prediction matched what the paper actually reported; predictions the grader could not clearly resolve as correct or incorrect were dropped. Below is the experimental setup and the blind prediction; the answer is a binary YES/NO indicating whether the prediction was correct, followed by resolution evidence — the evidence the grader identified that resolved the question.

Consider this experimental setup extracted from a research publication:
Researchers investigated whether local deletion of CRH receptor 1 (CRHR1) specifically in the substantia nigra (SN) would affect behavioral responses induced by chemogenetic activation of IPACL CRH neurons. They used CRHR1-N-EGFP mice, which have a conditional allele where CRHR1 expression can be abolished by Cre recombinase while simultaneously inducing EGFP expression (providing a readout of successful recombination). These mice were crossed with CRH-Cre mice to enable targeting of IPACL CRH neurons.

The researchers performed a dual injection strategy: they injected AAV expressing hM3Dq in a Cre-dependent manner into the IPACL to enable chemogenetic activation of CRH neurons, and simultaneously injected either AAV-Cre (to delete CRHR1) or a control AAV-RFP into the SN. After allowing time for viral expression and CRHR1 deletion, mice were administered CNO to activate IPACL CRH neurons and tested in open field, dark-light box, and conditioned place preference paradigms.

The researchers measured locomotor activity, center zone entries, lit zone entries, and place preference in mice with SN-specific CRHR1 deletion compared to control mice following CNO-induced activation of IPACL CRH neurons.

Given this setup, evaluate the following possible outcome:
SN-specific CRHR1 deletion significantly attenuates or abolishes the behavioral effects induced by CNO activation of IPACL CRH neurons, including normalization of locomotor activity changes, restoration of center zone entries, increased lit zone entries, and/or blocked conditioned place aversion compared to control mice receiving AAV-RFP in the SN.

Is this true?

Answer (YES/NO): NO